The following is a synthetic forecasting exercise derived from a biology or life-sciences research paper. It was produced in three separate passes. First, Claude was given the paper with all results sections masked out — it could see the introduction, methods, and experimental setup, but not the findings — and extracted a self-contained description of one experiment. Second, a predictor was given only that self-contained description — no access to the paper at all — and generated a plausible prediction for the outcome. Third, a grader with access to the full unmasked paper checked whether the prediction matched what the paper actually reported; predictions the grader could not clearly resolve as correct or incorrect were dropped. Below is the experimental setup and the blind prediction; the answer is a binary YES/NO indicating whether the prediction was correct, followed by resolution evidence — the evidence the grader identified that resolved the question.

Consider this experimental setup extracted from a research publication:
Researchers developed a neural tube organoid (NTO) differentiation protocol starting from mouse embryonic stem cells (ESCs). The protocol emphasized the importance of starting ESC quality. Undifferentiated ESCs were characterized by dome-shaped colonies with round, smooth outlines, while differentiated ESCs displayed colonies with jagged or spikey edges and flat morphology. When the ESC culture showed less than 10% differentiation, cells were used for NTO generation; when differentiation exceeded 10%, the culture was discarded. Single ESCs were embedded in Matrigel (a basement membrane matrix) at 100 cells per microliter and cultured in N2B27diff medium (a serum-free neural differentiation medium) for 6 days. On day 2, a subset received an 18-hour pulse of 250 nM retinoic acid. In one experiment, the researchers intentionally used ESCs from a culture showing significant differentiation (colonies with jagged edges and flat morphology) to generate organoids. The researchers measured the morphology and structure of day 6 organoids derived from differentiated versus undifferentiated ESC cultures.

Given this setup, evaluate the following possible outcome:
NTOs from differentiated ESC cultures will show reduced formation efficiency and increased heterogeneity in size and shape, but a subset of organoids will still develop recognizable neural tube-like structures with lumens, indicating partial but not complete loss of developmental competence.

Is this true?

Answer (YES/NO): NO